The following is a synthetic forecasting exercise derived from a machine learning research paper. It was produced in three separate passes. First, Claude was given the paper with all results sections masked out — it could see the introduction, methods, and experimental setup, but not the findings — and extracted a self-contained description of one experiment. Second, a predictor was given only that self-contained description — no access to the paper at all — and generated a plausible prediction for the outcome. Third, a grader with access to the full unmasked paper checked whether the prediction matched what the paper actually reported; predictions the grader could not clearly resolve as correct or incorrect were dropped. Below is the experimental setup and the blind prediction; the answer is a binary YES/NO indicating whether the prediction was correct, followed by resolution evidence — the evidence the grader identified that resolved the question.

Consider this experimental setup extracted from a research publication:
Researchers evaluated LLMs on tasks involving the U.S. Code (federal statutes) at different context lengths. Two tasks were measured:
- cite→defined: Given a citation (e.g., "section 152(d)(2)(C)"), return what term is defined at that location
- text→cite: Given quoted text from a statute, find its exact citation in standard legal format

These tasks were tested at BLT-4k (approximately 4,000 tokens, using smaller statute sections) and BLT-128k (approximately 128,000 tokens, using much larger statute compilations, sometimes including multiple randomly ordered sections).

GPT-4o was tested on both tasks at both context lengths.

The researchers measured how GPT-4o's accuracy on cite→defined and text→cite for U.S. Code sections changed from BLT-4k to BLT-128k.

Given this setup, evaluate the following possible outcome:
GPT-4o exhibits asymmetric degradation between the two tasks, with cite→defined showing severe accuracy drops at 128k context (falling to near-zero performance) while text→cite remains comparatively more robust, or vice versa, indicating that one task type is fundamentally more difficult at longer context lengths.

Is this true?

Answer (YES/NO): NO